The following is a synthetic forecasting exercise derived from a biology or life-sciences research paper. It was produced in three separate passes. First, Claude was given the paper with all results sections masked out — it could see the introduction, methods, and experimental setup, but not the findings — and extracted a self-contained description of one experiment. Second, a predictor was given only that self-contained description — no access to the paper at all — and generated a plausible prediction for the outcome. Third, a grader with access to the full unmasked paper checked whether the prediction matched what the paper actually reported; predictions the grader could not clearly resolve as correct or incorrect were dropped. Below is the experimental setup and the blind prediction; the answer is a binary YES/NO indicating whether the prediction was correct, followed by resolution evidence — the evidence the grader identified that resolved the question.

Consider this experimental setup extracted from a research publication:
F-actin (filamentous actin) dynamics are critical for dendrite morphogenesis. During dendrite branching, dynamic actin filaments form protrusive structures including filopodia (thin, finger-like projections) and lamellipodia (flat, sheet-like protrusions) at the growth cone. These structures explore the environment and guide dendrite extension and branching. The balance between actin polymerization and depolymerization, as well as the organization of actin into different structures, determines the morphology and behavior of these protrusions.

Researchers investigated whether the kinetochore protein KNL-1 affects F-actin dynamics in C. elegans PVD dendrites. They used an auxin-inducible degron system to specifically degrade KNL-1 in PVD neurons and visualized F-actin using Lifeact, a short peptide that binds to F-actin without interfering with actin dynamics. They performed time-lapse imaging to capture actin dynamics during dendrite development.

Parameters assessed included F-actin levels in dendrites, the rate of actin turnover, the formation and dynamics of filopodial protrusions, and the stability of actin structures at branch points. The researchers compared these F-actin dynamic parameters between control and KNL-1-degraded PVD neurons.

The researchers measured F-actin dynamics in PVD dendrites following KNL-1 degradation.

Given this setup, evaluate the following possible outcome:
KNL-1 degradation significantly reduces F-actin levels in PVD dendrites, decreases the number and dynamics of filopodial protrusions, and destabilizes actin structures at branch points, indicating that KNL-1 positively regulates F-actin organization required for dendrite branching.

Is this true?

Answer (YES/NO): NO